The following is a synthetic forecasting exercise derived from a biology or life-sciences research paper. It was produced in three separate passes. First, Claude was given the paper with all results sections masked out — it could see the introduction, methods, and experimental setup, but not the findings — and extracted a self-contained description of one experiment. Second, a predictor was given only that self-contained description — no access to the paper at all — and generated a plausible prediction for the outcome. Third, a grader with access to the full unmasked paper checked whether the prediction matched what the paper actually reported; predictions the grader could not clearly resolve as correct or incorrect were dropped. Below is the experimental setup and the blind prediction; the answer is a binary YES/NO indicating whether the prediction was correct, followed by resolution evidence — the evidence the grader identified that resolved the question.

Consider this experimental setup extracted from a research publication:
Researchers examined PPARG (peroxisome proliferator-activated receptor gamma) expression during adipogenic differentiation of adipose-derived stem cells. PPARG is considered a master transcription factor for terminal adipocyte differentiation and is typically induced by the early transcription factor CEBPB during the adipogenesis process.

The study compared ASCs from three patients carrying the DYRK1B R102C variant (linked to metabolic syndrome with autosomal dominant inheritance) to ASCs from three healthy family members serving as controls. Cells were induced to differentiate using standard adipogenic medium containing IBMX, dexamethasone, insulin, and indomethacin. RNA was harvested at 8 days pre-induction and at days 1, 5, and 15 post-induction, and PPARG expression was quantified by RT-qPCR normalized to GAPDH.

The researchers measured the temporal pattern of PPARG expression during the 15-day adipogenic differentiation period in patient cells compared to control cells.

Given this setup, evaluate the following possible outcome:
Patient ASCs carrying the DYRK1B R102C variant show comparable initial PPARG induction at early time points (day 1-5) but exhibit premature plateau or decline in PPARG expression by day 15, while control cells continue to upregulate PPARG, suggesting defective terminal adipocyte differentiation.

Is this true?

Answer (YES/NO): NO